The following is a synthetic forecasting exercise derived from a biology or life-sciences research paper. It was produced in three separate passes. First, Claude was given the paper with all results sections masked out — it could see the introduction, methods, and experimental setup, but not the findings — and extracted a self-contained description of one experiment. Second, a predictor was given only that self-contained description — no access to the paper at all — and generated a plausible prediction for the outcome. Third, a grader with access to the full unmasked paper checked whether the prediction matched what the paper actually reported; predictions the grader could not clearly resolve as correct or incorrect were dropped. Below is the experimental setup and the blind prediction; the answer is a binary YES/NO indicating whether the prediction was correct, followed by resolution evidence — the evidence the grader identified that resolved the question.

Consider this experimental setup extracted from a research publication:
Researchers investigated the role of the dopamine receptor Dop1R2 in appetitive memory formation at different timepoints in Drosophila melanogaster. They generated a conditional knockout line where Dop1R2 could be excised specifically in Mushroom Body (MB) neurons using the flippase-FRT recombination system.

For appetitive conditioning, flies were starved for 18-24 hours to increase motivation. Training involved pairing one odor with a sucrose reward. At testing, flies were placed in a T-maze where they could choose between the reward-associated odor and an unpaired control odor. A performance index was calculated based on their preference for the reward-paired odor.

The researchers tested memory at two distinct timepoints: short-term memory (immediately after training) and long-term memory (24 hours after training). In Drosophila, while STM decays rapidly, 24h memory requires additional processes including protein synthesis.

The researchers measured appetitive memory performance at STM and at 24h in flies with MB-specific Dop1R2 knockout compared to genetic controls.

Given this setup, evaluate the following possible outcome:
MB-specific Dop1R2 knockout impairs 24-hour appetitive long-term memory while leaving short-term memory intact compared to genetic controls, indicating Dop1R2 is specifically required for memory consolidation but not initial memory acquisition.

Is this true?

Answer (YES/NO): YES